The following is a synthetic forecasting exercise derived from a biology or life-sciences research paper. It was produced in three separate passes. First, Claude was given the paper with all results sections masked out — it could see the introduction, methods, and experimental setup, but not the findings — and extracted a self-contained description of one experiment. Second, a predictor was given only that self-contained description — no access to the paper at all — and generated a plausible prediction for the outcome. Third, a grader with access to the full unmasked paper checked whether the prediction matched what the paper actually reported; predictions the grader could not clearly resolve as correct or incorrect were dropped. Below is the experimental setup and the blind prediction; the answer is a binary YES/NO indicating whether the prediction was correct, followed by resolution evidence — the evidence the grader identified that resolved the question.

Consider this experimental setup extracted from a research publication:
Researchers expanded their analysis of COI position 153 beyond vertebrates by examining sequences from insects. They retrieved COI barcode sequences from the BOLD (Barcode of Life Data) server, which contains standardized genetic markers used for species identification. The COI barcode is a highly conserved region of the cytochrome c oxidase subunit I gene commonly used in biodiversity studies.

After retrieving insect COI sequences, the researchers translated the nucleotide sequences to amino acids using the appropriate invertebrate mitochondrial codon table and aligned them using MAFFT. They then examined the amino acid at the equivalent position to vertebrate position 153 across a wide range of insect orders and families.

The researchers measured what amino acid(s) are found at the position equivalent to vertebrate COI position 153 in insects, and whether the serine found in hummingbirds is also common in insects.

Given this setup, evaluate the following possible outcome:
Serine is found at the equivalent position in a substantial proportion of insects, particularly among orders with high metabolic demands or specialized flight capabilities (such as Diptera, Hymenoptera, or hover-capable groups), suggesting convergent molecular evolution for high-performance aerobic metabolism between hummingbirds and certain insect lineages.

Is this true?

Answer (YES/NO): YES